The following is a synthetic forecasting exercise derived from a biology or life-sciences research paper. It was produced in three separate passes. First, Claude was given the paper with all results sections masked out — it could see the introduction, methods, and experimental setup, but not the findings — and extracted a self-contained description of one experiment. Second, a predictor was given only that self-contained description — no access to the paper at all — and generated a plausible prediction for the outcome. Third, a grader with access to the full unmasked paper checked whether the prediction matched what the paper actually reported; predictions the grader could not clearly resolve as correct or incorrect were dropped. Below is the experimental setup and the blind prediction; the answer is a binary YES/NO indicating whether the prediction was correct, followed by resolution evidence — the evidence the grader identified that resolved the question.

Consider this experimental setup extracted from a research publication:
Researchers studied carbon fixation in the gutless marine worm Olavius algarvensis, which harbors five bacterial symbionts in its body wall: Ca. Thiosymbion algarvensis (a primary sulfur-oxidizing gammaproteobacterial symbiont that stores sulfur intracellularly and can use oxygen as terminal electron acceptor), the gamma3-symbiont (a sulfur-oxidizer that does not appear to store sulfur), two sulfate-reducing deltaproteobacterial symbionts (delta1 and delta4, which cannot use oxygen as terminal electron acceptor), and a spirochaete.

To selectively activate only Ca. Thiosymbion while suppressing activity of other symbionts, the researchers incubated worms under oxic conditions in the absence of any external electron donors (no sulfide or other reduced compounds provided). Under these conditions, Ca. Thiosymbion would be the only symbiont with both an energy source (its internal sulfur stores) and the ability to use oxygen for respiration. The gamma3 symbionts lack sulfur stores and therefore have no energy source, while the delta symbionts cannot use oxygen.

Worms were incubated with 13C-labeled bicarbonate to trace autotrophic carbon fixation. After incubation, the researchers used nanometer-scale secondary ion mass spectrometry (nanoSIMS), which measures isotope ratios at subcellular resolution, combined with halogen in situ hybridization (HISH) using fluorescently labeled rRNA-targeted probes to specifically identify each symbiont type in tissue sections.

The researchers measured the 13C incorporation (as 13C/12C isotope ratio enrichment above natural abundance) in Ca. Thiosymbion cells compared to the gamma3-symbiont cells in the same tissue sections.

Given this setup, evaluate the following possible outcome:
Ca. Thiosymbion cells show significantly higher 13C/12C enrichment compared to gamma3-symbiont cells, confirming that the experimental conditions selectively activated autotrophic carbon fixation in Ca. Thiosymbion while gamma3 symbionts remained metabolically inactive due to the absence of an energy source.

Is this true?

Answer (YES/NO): YES